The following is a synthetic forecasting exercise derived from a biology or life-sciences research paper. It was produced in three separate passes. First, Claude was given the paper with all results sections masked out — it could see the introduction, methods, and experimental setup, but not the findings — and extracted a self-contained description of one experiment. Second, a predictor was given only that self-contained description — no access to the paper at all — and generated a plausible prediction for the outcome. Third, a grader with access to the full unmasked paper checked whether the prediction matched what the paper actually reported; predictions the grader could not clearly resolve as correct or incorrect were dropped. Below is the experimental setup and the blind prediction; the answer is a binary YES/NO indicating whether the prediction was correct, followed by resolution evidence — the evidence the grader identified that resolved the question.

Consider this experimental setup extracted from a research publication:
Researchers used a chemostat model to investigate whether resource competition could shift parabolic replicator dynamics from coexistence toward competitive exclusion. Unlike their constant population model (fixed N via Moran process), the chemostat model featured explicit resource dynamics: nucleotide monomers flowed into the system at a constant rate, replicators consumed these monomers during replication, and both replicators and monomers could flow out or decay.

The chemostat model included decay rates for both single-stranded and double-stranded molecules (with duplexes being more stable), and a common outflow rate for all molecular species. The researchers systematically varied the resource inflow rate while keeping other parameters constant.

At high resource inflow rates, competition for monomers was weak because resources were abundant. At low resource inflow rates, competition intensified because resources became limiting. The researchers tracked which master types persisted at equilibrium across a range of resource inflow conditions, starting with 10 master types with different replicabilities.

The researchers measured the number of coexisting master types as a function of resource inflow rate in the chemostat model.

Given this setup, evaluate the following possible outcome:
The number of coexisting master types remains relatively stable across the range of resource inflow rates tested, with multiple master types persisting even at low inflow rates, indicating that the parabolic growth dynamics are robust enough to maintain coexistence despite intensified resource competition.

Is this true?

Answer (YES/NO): NO